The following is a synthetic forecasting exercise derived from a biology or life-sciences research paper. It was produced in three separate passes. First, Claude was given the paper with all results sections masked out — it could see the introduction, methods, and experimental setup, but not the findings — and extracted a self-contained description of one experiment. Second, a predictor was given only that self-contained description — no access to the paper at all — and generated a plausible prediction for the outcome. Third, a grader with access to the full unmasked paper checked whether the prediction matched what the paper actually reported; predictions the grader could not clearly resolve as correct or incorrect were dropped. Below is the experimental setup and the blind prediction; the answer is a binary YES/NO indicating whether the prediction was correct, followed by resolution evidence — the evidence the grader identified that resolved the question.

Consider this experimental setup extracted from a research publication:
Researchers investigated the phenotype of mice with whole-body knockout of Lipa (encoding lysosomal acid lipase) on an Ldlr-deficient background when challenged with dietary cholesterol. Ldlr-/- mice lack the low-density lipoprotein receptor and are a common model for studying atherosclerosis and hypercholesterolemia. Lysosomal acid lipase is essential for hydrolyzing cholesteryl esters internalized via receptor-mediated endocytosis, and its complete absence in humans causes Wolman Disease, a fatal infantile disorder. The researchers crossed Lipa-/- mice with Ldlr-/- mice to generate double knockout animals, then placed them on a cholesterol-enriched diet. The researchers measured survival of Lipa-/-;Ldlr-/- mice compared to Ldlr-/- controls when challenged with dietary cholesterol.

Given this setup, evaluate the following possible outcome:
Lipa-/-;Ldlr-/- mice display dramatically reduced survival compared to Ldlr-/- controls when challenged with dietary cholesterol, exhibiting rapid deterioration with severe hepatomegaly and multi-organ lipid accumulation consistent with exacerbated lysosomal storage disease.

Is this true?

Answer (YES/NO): NO